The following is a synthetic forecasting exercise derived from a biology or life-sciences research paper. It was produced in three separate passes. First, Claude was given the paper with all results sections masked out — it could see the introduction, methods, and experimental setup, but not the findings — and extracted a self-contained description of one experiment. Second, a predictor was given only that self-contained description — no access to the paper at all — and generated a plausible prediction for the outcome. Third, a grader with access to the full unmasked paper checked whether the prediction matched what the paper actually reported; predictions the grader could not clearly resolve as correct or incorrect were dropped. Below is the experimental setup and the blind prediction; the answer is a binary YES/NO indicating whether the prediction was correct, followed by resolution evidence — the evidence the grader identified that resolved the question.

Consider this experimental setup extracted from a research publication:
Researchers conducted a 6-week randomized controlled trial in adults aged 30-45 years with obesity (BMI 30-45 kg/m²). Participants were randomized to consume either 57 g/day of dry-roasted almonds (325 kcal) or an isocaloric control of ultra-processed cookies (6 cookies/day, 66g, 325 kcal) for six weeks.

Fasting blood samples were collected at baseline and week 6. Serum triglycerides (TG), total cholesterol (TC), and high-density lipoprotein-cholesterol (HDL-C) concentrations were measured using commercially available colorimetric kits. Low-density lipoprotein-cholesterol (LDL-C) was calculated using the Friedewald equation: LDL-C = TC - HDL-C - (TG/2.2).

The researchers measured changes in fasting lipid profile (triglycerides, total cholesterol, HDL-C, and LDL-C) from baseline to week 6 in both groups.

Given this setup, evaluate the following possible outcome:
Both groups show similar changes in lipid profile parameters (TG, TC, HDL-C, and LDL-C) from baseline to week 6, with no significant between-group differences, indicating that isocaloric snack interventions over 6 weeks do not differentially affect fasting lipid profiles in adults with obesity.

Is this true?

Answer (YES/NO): NO